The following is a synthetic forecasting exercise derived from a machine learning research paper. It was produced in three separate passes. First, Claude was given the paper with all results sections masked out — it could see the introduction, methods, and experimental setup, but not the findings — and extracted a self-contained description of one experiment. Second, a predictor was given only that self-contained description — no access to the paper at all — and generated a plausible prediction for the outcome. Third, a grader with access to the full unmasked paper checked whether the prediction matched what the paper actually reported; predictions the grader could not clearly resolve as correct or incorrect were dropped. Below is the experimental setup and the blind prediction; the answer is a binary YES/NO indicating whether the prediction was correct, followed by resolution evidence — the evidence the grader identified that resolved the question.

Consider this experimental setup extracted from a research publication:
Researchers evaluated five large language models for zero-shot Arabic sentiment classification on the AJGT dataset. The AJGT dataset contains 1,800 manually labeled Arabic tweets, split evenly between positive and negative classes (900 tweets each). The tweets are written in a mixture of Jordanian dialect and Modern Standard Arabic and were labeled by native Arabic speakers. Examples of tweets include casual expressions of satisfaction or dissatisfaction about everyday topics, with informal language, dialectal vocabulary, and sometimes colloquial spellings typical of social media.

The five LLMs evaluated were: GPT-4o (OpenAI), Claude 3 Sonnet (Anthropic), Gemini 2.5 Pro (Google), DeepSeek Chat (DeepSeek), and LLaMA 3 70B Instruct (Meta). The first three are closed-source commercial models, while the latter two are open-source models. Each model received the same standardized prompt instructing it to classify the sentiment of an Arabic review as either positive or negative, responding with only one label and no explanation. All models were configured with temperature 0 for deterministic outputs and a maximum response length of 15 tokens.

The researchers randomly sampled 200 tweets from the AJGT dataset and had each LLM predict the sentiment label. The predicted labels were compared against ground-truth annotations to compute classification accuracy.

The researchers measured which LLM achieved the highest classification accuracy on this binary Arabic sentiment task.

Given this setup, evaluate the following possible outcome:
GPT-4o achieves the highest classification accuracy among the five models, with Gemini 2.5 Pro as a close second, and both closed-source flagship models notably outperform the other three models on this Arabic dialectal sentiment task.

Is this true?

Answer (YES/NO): NO